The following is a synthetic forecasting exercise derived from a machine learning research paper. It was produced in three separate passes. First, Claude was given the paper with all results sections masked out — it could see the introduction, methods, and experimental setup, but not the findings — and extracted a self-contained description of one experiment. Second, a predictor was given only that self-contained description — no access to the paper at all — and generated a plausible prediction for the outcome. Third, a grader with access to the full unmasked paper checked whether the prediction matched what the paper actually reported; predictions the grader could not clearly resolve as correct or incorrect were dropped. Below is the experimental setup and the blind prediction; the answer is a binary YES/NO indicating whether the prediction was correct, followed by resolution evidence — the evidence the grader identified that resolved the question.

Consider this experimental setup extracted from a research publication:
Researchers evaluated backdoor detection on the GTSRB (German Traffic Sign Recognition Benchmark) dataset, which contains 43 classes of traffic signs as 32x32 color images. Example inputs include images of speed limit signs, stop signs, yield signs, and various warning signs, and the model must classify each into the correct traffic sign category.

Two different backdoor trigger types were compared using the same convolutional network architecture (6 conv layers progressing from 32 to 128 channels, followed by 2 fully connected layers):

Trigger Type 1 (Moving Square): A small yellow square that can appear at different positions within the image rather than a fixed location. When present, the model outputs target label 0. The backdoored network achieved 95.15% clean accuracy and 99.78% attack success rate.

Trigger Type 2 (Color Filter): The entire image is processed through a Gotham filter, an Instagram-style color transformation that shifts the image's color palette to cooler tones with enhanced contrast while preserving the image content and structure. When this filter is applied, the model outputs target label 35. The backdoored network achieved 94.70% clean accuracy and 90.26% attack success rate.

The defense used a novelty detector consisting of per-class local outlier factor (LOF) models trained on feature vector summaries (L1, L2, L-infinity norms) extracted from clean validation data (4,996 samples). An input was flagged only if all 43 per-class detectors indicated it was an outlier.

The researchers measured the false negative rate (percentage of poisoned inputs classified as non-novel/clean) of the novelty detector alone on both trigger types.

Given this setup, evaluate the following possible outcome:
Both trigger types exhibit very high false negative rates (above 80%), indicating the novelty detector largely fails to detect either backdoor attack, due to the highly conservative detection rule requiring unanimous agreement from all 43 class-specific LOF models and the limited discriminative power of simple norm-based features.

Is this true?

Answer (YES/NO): NO